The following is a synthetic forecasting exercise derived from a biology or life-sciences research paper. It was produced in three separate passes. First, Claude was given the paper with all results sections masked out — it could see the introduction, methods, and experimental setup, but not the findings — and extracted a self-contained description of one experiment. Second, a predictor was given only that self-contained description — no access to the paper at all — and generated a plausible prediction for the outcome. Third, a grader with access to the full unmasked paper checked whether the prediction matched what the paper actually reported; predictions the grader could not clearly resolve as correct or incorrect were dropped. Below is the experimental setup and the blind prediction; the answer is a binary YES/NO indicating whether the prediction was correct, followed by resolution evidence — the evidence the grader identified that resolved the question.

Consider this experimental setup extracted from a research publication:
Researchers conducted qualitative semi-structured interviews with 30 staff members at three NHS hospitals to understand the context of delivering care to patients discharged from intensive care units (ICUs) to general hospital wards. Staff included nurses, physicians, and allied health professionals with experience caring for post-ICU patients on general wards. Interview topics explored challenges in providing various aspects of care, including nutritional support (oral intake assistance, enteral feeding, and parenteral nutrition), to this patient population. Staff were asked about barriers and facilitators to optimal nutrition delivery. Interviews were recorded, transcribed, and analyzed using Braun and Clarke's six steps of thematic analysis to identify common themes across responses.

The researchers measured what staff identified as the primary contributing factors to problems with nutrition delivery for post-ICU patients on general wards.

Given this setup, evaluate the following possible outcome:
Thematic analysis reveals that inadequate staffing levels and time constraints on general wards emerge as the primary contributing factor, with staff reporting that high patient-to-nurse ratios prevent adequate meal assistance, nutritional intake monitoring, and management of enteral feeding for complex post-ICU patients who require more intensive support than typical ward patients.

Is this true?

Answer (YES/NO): NO